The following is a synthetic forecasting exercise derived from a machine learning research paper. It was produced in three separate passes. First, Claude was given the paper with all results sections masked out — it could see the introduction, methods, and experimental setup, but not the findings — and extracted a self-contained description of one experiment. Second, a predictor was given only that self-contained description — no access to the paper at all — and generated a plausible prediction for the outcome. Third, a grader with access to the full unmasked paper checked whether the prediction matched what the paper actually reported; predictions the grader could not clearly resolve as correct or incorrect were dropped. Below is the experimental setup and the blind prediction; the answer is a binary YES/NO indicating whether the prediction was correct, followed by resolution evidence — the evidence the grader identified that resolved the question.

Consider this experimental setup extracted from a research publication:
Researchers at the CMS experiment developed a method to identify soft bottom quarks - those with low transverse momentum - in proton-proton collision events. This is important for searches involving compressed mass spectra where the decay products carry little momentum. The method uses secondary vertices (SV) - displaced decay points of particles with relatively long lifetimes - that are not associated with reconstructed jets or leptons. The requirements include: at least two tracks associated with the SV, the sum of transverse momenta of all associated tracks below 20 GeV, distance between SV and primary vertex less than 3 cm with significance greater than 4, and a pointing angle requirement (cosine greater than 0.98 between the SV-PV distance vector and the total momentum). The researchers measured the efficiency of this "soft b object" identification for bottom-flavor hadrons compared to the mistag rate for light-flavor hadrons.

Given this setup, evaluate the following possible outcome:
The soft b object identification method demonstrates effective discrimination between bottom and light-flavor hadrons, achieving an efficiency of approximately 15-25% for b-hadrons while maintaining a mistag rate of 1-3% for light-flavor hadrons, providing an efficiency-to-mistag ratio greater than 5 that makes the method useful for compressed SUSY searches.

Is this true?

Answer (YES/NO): NO